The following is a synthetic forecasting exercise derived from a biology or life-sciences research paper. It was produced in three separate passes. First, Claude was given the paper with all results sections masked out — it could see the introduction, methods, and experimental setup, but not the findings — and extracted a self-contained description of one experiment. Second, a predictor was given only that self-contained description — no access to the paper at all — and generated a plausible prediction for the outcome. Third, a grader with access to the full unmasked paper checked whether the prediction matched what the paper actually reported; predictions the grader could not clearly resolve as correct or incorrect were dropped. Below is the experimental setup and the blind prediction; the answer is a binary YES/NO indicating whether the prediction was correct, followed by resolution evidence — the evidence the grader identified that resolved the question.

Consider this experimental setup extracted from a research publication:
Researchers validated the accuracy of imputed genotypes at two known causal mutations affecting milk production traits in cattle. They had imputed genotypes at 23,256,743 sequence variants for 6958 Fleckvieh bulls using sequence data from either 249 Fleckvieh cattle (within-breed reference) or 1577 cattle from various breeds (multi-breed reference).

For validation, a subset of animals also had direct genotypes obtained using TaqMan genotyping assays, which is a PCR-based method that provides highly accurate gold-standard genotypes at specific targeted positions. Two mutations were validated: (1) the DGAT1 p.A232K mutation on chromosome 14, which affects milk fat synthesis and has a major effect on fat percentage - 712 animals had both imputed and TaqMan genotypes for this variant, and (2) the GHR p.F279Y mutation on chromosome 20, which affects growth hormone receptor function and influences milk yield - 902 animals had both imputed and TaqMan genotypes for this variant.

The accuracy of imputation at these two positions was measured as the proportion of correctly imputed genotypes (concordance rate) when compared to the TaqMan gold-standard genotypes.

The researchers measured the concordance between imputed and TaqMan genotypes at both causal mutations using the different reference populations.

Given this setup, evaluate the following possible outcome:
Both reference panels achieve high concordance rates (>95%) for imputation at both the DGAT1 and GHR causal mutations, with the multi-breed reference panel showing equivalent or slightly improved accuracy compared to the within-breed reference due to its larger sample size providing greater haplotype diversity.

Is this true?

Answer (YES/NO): NO